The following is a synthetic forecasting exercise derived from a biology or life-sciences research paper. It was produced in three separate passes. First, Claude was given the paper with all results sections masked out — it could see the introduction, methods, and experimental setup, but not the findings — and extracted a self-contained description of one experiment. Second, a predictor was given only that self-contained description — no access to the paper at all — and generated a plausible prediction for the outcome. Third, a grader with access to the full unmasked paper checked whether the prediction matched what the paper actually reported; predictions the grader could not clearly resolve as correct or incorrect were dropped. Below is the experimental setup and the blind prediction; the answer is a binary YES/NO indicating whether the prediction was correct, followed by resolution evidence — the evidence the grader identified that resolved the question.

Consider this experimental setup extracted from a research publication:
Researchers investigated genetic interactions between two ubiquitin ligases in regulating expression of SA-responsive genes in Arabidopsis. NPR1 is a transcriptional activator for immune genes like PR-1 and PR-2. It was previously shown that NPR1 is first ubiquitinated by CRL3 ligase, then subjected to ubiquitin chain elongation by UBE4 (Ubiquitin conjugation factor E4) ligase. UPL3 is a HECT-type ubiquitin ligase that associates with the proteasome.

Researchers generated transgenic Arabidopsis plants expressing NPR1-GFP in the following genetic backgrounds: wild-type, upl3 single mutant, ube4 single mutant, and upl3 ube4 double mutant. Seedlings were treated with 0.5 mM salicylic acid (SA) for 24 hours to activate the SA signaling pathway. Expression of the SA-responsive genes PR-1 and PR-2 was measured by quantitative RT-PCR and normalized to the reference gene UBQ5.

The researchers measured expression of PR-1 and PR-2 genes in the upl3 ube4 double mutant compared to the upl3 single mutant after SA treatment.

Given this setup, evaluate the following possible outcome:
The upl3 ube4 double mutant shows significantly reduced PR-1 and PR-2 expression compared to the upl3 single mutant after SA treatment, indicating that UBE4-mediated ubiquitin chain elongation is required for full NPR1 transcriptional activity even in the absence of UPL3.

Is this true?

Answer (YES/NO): NO